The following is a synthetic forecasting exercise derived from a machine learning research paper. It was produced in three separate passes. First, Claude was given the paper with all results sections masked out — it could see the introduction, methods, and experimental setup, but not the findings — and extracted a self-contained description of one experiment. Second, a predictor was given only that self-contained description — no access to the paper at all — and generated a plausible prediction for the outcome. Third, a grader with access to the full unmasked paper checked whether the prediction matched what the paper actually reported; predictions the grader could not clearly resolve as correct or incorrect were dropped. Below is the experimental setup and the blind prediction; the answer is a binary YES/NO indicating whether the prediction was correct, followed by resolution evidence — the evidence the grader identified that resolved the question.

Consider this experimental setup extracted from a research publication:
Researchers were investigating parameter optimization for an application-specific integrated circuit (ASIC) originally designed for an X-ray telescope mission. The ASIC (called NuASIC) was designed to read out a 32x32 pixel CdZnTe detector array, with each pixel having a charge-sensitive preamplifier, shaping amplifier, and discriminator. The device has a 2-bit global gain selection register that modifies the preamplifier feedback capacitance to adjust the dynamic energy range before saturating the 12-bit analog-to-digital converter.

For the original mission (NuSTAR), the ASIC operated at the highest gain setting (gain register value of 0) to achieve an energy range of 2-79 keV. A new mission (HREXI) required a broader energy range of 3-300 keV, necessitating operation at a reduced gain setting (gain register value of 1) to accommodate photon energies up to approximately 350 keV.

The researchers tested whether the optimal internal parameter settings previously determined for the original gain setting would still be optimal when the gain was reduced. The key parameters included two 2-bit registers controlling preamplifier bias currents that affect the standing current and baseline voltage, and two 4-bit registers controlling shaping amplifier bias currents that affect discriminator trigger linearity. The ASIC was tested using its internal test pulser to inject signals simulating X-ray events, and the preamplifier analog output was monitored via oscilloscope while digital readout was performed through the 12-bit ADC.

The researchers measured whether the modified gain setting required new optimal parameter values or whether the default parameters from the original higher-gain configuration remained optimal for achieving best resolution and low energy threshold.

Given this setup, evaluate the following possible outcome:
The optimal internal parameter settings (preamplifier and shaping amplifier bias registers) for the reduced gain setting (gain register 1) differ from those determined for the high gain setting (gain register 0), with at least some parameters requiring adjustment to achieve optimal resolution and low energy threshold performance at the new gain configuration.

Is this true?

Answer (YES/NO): NO